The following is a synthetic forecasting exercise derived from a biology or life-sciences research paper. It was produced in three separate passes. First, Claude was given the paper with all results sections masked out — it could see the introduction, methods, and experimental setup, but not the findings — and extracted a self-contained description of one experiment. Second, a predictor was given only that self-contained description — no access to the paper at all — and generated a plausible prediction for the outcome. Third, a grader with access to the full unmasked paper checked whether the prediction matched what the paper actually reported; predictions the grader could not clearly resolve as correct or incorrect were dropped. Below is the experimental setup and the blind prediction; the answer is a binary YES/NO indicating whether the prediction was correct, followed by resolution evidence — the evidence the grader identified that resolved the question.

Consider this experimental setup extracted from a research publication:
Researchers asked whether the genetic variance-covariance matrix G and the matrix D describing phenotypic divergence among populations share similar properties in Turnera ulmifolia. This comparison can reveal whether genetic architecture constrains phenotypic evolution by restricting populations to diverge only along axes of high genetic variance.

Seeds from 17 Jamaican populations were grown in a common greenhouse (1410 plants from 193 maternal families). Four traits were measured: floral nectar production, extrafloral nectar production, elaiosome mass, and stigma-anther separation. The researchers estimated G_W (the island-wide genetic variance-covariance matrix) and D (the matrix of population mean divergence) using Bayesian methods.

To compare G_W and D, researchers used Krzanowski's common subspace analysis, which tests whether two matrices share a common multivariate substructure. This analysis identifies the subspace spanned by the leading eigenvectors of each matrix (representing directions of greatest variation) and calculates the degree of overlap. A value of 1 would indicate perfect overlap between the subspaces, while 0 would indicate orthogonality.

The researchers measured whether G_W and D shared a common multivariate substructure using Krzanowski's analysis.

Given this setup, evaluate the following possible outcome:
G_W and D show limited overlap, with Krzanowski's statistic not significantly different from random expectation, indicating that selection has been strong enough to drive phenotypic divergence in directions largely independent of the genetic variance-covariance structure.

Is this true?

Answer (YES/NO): NO